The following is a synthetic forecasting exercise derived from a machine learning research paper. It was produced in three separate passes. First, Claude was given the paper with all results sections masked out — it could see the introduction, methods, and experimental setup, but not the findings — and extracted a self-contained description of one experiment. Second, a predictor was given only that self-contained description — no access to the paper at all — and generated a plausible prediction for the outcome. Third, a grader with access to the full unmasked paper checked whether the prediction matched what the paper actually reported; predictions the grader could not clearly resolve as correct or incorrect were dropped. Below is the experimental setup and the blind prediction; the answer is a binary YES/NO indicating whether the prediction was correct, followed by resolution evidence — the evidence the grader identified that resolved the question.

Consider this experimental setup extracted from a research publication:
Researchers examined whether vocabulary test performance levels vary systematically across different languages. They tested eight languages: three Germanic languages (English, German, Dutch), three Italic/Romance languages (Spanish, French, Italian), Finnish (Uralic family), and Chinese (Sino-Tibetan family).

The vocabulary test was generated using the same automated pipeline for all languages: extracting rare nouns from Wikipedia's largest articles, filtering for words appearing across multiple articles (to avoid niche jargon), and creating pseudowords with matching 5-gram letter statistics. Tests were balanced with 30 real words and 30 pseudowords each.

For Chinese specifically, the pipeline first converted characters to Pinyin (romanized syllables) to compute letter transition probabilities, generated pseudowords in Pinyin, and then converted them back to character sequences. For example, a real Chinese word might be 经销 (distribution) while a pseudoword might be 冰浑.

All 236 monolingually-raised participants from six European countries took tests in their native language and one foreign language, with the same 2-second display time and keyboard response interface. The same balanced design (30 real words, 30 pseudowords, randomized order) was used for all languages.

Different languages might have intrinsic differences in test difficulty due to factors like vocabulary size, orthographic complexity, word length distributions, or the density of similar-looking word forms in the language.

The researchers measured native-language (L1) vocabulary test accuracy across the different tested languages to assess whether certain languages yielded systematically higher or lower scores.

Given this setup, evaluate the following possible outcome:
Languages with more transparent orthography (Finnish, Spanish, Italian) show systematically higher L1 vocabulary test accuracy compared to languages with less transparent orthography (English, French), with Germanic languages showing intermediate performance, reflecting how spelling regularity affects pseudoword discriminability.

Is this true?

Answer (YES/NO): NO